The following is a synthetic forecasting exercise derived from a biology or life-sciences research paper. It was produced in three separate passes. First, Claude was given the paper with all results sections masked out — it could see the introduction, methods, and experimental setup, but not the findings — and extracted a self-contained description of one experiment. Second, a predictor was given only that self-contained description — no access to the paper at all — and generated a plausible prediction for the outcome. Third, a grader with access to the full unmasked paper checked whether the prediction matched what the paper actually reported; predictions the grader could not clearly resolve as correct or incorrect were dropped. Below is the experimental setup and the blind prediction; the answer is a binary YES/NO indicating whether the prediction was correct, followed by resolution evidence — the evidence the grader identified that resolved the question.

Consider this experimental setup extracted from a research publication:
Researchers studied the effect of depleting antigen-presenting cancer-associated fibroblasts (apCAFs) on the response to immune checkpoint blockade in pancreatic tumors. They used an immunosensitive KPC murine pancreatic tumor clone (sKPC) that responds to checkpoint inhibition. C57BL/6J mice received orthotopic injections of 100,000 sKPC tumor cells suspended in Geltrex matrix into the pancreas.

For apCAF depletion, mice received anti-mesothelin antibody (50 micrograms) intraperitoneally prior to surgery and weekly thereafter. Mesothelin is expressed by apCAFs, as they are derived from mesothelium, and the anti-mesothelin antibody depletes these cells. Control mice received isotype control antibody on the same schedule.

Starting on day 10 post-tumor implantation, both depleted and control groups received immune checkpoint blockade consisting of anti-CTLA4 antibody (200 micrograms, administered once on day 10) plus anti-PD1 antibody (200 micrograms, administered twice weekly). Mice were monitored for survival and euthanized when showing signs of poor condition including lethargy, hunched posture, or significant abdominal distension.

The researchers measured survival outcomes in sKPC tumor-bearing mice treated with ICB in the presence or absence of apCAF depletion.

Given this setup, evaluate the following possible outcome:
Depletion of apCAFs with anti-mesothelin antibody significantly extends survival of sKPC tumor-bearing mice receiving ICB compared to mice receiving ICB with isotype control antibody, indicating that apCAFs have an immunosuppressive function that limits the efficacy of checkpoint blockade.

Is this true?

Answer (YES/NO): NO